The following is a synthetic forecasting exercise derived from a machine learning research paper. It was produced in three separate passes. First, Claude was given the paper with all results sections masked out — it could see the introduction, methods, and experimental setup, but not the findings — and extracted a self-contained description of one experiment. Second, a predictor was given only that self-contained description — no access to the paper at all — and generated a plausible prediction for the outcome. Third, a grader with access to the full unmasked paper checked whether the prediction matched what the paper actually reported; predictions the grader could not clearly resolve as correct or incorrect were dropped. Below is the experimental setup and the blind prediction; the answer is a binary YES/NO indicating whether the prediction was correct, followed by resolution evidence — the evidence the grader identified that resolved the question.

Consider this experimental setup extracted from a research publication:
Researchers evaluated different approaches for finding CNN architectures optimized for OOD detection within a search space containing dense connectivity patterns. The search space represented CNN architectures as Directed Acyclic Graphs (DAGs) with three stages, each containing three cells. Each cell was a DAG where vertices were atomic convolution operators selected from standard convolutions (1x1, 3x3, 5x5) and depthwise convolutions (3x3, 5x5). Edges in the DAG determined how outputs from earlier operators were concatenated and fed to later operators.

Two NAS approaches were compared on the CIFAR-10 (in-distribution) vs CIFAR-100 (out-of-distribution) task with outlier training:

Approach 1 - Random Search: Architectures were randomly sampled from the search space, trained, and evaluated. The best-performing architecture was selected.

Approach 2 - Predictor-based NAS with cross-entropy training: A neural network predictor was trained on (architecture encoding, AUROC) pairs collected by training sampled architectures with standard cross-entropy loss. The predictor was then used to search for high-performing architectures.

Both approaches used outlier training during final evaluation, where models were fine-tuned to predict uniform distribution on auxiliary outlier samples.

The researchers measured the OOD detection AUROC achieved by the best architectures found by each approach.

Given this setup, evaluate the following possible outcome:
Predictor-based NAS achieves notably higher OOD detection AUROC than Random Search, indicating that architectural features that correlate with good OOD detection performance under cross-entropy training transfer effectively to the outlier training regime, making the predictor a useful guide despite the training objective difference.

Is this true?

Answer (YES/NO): NO